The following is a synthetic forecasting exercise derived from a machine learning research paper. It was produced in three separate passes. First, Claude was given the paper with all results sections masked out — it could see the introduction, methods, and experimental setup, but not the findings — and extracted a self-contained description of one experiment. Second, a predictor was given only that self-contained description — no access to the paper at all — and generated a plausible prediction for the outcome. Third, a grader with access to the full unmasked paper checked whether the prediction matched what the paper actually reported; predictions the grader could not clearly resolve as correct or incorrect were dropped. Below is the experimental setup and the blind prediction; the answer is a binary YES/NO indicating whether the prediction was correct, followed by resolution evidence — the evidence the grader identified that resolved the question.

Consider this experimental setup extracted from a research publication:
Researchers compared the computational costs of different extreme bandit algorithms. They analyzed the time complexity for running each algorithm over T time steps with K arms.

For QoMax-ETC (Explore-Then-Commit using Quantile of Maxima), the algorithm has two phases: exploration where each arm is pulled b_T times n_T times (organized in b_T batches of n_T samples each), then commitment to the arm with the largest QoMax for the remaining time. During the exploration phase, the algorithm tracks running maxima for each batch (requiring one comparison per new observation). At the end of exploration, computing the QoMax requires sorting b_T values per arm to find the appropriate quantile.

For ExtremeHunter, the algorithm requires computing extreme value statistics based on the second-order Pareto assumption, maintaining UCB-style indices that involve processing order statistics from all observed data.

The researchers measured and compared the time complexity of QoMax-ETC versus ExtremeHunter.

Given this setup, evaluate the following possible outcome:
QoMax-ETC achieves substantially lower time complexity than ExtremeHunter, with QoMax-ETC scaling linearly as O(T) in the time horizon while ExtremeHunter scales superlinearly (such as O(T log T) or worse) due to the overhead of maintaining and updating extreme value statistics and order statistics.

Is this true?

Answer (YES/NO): NO